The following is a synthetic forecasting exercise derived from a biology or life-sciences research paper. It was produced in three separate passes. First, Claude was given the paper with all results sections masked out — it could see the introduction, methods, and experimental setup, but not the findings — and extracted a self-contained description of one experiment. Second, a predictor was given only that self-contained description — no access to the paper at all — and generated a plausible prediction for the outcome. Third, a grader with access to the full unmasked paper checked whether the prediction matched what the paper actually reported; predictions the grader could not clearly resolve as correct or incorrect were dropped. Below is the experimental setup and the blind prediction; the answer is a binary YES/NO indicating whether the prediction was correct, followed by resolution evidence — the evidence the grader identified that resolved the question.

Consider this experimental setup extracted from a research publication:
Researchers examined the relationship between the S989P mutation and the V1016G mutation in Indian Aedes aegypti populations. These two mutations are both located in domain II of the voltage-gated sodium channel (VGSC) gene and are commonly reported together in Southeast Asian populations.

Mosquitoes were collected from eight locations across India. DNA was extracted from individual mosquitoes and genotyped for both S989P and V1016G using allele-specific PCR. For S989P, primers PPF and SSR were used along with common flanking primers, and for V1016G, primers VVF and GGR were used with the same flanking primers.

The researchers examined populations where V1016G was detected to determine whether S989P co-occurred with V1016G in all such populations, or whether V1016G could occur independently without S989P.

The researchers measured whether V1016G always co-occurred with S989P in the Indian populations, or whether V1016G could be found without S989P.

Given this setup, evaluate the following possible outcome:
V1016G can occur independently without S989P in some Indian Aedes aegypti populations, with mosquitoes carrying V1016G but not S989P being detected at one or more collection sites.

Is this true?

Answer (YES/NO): YES